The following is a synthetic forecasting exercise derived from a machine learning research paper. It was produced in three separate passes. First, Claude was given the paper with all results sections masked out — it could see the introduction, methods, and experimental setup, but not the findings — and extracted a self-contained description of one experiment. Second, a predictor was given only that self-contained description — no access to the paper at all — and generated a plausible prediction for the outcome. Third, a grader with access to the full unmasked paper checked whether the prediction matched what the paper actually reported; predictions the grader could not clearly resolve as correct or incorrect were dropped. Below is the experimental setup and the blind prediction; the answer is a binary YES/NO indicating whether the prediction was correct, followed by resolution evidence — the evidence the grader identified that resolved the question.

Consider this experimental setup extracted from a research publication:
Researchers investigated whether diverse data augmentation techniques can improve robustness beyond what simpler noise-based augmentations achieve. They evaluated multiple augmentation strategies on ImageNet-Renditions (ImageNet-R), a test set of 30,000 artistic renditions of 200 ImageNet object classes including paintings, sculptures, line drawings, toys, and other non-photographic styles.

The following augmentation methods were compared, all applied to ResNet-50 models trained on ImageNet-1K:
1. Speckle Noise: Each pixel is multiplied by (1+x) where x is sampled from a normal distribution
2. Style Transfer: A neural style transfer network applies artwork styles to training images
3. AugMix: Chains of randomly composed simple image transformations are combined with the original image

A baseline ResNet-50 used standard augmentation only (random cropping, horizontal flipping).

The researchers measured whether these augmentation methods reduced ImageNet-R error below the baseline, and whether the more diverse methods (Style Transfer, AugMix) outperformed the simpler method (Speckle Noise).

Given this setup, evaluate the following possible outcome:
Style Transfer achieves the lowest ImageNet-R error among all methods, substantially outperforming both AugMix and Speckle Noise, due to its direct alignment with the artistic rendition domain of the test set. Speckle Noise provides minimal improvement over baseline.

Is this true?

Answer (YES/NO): NO